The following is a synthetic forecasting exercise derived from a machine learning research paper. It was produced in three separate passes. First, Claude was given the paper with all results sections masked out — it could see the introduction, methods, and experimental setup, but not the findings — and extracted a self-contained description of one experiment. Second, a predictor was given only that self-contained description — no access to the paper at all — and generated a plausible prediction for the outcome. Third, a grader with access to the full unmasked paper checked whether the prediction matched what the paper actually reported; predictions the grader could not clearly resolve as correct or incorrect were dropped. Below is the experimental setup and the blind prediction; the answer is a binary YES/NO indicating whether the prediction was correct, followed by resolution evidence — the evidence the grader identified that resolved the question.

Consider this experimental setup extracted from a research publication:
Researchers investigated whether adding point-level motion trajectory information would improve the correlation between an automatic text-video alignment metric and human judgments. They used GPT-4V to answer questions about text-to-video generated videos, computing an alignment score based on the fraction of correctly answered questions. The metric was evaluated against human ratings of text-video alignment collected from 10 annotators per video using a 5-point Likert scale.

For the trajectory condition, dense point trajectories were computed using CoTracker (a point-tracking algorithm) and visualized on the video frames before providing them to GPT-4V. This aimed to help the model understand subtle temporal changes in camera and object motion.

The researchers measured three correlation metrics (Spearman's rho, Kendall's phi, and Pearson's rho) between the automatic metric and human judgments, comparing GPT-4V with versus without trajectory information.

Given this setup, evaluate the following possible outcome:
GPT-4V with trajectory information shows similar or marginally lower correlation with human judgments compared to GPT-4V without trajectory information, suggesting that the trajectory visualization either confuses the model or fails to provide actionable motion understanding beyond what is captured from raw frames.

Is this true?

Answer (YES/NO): NO